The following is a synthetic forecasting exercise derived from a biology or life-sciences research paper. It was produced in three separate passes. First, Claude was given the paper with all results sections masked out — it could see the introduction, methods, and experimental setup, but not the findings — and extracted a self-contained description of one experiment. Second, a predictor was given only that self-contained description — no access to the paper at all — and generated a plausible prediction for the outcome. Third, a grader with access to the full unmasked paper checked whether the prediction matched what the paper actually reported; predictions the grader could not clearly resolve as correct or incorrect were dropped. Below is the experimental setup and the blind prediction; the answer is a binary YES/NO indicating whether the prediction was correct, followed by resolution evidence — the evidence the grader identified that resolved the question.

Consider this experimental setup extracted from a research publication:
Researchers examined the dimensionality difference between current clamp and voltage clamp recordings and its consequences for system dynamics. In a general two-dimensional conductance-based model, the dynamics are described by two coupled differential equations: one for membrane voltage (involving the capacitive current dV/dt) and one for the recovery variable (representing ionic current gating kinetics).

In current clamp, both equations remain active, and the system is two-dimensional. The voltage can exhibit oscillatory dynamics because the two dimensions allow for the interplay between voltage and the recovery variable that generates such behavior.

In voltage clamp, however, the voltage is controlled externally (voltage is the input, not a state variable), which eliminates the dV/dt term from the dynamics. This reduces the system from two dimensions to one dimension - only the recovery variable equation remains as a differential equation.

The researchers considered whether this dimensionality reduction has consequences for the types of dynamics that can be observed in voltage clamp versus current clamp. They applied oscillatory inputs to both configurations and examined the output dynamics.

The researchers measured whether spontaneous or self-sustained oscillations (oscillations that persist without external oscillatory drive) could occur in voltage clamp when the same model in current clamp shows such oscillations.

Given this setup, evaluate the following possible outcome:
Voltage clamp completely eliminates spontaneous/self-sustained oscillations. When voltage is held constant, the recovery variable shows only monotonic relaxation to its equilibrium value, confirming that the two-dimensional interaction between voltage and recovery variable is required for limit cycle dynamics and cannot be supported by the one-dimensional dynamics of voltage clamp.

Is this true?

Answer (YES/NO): YES